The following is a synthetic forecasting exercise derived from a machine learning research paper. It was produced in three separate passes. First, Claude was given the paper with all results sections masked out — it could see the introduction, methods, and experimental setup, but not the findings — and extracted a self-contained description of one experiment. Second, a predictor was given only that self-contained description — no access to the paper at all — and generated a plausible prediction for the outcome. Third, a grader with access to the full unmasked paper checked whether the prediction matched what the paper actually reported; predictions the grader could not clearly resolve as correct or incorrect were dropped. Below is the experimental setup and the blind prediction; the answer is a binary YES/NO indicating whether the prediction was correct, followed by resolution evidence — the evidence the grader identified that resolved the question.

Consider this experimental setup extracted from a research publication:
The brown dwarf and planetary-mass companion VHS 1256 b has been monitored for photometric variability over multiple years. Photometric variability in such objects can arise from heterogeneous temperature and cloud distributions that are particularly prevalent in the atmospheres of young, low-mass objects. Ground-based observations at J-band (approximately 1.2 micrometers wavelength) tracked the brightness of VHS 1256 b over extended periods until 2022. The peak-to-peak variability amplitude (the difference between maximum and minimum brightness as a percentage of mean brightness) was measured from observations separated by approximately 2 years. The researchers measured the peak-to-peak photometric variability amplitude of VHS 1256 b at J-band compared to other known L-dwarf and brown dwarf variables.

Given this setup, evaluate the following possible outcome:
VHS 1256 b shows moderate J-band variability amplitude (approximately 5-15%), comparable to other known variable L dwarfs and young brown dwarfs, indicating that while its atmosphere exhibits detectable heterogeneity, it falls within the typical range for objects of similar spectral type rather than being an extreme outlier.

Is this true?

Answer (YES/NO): NO